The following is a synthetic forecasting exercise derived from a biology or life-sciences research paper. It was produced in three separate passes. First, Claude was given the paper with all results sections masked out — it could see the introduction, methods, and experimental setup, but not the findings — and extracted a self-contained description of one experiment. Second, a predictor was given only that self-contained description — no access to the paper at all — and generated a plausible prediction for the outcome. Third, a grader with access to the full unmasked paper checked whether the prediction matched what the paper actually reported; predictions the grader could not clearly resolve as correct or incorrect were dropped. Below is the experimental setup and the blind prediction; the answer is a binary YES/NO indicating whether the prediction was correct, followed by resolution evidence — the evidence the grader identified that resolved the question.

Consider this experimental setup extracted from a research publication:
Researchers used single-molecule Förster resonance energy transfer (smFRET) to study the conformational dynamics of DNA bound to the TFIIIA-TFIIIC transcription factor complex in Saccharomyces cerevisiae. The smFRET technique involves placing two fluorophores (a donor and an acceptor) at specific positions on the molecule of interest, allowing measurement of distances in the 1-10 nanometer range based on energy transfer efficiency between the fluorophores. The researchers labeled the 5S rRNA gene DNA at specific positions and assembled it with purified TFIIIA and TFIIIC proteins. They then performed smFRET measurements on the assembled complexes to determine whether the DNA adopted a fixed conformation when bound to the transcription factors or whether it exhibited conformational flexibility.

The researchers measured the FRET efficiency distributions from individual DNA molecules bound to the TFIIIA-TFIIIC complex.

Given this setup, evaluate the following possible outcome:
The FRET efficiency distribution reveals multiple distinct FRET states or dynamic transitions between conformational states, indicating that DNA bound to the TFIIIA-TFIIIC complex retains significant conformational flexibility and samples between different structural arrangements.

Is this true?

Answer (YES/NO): YES